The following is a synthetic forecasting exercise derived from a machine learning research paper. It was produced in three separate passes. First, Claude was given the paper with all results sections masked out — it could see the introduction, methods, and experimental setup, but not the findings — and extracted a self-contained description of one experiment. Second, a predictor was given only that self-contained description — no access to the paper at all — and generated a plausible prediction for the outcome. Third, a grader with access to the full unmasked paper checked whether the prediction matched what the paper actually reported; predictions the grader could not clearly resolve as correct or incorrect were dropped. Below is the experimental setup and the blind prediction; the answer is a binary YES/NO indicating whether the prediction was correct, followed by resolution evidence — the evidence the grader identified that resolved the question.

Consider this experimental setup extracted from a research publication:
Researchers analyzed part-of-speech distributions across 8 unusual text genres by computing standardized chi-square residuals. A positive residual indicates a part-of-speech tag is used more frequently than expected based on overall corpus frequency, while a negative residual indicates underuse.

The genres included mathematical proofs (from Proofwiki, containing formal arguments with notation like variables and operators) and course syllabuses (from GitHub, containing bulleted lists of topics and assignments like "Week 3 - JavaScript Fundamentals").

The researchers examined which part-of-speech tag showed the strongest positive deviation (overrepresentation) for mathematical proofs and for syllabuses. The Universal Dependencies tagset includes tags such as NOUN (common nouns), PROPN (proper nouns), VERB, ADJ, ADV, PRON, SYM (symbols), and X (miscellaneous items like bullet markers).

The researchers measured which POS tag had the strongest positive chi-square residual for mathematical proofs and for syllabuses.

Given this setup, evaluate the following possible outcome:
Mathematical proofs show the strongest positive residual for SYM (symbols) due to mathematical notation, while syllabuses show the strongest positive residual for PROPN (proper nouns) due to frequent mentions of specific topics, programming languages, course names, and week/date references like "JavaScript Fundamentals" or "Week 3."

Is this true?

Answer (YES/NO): NO